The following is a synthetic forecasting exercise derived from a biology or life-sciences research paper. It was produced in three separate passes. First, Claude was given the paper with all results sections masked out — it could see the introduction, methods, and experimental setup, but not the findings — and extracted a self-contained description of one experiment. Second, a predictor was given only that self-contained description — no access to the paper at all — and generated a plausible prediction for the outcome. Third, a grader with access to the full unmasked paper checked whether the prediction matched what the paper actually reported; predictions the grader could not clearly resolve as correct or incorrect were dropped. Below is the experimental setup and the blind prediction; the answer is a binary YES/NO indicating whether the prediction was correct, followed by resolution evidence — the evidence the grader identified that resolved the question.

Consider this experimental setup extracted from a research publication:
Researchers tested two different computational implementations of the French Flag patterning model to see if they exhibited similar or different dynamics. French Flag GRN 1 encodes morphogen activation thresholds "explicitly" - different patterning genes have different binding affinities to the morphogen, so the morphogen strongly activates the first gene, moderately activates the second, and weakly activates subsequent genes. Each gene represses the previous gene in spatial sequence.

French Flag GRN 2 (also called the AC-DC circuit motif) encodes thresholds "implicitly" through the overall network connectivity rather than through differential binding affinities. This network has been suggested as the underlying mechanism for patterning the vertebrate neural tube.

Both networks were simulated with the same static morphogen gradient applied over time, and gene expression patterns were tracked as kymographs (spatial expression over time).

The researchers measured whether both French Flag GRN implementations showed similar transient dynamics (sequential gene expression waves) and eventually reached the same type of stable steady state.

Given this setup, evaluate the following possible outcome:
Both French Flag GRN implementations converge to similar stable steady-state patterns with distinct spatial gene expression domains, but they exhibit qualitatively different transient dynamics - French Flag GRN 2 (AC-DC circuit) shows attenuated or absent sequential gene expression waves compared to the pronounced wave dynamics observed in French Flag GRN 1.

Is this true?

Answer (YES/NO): NO